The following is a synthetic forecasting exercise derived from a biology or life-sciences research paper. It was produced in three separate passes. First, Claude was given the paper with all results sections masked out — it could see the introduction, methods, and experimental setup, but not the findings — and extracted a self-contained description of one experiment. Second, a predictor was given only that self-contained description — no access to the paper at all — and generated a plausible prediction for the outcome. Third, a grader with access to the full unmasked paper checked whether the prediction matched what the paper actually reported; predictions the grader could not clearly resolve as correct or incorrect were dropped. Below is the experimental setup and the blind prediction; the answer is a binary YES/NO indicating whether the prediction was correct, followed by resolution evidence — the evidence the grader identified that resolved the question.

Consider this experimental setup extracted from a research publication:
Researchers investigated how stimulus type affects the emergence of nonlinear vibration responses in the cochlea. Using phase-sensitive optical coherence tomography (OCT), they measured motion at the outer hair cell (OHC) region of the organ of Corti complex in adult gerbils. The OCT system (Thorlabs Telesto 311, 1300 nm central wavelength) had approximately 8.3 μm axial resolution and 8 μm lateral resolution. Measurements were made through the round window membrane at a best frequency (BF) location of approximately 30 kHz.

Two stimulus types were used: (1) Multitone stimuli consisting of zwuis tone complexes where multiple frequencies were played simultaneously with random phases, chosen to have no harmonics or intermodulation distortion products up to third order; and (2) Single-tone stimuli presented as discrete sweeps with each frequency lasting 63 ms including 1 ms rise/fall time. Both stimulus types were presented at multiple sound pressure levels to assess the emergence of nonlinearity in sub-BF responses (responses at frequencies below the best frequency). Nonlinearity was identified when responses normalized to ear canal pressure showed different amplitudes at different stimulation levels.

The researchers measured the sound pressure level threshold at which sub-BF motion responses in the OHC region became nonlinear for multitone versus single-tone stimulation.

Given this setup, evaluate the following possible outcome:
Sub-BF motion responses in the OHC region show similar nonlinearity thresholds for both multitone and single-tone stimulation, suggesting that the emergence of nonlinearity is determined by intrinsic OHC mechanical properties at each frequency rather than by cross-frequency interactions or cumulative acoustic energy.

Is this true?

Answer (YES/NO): NO